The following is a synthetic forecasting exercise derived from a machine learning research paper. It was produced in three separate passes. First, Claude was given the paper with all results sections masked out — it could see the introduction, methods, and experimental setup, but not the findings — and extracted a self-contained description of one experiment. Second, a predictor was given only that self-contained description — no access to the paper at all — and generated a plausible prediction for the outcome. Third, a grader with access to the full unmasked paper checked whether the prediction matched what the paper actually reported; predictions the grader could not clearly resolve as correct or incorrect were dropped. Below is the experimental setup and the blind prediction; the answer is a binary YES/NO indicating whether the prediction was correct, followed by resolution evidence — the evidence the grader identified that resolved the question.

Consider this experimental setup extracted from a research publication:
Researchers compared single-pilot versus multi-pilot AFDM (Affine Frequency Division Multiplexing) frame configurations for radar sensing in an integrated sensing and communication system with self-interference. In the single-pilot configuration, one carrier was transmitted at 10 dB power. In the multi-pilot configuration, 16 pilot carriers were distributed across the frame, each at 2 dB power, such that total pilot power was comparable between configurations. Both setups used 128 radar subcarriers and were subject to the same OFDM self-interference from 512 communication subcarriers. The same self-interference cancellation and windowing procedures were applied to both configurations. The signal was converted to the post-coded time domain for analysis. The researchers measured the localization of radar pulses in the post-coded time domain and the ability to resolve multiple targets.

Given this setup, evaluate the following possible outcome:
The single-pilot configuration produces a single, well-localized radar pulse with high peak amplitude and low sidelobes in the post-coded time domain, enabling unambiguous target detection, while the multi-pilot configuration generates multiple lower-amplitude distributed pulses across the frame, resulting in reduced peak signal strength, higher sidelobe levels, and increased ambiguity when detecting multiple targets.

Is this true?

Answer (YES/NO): NO